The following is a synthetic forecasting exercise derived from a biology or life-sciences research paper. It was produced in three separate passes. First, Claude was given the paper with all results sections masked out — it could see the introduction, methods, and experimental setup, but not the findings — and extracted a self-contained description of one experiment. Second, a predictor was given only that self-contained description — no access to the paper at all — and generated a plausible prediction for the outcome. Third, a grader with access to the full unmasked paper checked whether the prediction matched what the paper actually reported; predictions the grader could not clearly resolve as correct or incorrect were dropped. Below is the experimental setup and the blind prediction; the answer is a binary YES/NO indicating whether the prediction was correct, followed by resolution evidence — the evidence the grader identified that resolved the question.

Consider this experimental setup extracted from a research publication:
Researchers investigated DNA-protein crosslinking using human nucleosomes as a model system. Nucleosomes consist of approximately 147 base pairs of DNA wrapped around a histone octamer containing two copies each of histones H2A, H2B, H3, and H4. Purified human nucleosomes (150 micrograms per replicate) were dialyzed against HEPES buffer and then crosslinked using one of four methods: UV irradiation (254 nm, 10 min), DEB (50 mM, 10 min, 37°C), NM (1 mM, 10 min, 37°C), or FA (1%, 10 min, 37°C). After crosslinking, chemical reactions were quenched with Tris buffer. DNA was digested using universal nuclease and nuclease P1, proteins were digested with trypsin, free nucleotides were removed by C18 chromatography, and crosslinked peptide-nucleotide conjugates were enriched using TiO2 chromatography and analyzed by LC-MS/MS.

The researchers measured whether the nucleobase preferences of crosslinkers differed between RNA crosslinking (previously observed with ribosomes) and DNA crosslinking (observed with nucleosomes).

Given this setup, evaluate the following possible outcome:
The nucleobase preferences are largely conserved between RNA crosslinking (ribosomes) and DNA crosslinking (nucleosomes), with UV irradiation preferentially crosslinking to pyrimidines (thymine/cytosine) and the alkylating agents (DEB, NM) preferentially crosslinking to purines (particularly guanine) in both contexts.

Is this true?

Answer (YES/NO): NO